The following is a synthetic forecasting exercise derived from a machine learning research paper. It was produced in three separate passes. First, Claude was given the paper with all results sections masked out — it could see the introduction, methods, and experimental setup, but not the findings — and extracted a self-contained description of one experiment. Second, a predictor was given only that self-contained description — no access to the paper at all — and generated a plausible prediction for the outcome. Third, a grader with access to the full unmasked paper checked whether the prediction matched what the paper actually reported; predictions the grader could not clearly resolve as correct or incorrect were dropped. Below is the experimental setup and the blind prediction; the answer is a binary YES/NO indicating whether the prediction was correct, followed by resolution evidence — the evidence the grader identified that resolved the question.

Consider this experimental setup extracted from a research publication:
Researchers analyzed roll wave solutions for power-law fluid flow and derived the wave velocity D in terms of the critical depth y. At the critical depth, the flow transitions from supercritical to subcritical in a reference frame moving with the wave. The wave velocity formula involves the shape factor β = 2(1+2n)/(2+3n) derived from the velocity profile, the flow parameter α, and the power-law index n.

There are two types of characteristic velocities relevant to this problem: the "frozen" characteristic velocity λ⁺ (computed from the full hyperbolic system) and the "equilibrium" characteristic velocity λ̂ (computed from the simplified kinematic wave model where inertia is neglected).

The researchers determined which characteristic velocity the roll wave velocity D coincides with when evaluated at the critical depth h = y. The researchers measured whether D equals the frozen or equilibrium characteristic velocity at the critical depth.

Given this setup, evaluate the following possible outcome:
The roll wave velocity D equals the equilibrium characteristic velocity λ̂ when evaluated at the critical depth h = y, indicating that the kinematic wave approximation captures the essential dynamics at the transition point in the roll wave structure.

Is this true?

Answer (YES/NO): NO